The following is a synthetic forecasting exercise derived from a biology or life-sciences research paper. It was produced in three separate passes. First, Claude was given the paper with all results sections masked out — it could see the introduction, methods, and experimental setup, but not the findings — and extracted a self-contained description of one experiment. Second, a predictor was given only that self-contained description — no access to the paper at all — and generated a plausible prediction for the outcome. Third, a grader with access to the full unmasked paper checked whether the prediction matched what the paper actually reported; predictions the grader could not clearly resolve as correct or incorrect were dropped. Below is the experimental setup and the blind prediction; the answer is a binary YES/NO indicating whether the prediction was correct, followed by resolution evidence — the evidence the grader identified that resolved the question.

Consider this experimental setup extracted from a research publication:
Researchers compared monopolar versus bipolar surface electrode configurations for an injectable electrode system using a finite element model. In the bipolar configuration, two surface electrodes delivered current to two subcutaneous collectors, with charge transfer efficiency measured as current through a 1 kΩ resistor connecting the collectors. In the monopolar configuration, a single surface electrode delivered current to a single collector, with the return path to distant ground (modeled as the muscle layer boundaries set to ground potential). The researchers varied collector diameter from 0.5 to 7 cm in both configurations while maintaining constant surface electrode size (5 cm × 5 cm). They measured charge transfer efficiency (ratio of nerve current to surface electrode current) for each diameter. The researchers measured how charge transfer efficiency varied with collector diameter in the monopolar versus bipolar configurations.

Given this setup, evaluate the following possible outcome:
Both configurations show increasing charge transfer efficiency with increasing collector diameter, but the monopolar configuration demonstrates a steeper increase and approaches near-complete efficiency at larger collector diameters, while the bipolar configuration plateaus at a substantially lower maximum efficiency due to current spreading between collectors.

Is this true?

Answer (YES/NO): NO